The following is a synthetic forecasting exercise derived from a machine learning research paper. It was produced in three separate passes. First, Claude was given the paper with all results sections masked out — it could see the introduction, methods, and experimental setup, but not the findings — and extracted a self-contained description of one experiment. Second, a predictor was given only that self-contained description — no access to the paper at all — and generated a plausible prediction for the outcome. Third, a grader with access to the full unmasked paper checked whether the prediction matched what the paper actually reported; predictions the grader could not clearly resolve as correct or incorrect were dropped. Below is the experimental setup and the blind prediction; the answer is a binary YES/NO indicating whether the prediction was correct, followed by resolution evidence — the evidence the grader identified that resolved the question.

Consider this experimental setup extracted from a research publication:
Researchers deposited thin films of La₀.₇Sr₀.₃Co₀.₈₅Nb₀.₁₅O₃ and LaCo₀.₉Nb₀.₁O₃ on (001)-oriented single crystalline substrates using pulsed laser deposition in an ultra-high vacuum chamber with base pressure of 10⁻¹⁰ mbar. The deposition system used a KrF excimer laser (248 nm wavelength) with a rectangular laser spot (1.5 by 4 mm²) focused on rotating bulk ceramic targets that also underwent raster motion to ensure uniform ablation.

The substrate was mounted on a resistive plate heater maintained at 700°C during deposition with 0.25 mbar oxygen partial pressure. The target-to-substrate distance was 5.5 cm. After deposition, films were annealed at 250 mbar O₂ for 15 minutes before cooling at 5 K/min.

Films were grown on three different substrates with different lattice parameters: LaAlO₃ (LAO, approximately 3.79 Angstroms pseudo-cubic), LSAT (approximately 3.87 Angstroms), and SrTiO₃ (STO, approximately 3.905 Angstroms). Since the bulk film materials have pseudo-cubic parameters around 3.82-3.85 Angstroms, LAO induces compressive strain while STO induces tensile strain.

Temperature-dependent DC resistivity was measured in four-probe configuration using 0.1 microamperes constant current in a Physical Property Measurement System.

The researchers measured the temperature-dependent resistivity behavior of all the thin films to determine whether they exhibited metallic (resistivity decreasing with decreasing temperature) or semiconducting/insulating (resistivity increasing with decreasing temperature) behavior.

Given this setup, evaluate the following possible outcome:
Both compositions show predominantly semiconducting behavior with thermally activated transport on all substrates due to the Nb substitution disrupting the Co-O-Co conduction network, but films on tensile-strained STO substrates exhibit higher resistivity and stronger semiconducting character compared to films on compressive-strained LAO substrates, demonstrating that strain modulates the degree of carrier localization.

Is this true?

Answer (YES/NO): NO